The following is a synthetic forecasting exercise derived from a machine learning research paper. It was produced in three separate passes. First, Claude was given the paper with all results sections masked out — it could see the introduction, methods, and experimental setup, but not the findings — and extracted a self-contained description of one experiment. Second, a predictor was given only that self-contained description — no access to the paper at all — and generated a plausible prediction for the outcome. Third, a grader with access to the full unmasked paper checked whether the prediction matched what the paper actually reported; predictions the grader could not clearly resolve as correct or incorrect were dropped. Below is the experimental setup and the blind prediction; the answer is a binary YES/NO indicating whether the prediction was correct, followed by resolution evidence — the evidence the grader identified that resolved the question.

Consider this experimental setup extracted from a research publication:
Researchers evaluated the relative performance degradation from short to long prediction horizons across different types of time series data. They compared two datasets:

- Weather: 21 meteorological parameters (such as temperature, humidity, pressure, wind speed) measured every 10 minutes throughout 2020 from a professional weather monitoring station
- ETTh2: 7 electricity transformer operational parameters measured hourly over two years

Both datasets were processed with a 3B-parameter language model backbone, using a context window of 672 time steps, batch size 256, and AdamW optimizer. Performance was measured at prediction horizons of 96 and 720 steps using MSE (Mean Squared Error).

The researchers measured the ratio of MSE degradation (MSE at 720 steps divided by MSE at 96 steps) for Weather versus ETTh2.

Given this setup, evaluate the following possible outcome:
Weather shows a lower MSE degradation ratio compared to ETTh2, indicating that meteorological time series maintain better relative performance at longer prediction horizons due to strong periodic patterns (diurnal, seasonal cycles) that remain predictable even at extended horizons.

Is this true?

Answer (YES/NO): NO